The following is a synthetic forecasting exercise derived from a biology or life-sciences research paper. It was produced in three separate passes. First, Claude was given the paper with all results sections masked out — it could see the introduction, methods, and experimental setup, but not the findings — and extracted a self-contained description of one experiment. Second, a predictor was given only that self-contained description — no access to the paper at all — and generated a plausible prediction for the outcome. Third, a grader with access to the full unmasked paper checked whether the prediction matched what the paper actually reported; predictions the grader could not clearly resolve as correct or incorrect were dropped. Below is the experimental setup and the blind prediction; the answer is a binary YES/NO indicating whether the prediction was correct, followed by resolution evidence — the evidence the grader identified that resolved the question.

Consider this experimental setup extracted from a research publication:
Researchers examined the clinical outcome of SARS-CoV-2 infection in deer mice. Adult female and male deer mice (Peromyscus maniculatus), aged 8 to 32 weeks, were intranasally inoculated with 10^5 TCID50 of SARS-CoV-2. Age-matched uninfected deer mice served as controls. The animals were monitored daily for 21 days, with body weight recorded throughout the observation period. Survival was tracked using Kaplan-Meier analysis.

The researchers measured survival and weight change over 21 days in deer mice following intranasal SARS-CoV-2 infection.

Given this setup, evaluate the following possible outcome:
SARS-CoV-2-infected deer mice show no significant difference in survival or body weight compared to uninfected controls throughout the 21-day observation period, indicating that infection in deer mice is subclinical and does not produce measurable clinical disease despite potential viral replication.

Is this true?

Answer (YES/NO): YES